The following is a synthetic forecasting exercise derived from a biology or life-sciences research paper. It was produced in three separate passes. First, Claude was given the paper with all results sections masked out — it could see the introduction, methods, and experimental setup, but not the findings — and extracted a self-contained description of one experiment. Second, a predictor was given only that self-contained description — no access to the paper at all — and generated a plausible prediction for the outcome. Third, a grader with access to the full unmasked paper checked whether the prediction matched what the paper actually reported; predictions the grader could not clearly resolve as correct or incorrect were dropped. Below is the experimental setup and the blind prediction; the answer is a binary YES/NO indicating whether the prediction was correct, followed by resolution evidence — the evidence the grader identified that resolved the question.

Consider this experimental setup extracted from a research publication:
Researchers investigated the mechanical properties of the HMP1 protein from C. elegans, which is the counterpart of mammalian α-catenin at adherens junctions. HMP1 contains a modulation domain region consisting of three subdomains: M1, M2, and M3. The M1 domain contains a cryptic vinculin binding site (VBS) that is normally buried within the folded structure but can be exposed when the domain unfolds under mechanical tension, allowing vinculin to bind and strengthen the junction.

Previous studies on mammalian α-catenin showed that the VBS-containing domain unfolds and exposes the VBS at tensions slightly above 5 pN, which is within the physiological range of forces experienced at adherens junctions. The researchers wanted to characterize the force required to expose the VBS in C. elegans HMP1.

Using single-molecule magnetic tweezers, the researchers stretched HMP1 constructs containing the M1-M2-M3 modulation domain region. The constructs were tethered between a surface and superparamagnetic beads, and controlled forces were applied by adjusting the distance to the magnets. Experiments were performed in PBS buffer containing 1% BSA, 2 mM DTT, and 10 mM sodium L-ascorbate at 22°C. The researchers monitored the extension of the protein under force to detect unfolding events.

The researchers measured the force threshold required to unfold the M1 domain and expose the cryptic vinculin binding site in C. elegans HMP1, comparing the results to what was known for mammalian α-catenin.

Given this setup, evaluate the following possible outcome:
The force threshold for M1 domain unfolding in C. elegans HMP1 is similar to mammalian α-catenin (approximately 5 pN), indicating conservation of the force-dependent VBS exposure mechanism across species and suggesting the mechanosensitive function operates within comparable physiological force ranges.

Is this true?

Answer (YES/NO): NO